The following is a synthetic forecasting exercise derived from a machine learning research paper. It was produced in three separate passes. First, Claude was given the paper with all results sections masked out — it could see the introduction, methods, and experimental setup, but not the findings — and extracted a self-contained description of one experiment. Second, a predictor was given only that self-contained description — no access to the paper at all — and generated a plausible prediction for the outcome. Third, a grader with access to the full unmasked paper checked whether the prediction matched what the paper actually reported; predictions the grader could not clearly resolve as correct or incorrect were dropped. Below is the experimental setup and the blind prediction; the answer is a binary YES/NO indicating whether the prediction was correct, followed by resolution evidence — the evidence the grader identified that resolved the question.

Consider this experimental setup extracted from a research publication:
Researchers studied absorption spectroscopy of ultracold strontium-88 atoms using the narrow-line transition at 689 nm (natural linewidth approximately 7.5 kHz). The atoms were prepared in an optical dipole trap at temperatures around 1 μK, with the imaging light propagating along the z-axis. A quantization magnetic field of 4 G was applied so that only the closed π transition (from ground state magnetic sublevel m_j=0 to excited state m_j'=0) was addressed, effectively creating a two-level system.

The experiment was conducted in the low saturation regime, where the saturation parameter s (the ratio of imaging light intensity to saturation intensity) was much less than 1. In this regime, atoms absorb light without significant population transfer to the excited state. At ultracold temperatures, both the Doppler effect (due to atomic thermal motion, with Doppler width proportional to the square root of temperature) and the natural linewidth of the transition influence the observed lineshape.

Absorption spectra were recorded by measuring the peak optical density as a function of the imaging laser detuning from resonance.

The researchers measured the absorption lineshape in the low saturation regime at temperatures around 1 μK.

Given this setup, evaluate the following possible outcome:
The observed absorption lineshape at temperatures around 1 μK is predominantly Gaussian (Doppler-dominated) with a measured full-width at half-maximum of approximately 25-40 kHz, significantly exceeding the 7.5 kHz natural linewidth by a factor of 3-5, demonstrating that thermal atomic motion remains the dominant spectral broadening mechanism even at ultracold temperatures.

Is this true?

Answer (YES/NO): YES